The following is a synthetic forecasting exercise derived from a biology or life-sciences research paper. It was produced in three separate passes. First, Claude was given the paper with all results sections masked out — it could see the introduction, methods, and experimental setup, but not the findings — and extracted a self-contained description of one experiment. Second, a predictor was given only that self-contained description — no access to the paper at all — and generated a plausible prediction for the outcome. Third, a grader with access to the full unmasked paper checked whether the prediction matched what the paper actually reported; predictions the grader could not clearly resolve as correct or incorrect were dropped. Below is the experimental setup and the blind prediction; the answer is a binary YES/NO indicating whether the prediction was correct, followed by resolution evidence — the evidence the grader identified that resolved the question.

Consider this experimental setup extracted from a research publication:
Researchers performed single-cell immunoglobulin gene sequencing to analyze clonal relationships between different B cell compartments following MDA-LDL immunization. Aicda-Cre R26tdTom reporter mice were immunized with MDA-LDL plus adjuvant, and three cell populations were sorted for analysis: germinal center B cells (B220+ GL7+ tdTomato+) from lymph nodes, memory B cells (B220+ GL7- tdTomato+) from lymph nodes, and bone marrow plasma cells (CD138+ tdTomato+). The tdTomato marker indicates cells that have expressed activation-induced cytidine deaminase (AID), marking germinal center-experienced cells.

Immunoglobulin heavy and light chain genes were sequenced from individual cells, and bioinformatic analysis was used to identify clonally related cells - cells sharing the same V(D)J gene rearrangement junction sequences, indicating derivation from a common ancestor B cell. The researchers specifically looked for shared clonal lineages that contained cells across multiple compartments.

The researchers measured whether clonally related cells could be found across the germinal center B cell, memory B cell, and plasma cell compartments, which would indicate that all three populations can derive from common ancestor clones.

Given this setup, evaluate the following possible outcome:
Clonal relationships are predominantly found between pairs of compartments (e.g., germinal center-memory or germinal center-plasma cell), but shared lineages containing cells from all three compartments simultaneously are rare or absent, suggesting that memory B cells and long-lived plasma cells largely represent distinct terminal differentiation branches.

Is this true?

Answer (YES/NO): NO